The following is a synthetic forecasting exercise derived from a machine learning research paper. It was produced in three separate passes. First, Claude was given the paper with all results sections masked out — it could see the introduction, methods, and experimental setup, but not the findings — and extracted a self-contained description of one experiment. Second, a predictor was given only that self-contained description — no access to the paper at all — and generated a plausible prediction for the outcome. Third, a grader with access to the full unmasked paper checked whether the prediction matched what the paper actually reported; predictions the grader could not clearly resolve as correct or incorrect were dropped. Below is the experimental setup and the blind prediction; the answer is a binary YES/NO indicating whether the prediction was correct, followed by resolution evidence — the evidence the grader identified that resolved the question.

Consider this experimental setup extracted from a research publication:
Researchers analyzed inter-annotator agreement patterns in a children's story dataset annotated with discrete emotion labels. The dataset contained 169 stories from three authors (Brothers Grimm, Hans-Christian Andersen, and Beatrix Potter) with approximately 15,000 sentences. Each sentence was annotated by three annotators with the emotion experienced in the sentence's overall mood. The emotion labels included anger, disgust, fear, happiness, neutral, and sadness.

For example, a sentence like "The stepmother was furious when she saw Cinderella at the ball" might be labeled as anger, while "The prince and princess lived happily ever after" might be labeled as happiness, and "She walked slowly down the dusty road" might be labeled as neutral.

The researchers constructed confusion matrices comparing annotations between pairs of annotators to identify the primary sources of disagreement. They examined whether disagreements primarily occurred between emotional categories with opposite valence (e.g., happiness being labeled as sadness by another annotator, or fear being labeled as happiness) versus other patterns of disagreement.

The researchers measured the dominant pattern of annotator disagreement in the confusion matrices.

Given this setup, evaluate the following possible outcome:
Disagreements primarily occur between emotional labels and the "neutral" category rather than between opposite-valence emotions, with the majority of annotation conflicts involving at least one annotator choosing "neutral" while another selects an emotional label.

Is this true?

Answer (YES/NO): YES